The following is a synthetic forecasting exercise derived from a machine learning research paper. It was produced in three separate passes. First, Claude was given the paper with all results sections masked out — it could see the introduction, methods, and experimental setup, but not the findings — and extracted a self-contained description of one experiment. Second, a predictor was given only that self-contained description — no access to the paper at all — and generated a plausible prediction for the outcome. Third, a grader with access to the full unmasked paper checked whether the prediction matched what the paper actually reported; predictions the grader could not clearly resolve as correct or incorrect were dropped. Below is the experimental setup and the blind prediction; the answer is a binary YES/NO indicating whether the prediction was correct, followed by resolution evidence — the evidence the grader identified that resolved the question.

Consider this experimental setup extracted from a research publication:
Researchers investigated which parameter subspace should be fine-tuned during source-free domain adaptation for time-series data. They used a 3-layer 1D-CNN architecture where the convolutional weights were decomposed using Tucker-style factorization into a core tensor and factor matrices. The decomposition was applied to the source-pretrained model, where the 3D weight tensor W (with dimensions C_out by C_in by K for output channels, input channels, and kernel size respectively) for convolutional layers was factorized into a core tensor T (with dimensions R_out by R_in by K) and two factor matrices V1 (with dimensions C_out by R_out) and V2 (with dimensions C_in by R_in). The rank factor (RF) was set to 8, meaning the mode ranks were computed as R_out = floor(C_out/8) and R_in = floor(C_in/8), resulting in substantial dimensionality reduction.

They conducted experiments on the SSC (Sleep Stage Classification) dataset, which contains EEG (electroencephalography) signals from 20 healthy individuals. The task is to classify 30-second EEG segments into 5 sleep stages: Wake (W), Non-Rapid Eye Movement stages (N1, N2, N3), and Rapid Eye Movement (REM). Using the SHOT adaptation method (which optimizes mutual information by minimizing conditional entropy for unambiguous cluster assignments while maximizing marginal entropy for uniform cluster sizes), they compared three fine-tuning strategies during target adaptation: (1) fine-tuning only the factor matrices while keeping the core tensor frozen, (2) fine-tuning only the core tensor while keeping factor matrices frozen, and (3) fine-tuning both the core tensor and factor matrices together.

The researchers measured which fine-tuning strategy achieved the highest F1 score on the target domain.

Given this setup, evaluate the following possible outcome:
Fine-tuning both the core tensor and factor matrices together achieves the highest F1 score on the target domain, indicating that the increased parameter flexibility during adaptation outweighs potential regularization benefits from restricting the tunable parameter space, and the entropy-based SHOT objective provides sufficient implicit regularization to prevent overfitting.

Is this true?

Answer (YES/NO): NO